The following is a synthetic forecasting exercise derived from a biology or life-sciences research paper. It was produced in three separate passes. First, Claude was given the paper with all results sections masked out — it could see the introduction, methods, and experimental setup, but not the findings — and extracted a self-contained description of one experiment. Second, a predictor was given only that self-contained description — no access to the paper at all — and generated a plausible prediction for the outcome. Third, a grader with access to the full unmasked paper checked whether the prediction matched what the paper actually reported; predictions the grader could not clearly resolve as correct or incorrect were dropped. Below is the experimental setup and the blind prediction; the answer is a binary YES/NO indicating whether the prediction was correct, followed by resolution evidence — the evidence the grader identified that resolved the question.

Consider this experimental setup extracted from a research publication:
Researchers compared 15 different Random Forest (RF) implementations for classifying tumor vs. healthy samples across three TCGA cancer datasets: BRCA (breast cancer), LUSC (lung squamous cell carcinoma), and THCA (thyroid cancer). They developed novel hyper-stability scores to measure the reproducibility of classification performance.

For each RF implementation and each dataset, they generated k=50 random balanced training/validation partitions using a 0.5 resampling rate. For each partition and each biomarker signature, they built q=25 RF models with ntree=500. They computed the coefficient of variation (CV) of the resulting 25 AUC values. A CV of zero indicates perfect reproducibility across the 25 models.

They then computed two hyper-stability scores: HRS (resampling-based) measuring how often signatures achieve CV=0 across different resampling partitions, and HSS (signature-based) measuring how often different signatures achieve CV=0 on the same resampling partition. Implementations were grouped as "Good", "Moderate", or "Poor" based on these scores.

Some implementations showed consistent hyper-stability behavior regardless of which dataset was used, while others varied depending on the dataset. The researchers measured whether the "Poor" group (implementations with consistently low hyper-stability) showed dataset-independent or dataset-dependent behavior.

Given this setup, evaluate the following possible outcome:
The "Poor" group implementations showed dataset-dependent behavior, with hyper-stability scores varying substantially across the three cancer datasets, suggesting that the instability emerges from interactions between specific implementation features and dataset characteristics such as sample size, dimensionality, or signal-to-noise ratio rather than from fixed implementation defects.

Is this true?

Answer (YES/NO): NO